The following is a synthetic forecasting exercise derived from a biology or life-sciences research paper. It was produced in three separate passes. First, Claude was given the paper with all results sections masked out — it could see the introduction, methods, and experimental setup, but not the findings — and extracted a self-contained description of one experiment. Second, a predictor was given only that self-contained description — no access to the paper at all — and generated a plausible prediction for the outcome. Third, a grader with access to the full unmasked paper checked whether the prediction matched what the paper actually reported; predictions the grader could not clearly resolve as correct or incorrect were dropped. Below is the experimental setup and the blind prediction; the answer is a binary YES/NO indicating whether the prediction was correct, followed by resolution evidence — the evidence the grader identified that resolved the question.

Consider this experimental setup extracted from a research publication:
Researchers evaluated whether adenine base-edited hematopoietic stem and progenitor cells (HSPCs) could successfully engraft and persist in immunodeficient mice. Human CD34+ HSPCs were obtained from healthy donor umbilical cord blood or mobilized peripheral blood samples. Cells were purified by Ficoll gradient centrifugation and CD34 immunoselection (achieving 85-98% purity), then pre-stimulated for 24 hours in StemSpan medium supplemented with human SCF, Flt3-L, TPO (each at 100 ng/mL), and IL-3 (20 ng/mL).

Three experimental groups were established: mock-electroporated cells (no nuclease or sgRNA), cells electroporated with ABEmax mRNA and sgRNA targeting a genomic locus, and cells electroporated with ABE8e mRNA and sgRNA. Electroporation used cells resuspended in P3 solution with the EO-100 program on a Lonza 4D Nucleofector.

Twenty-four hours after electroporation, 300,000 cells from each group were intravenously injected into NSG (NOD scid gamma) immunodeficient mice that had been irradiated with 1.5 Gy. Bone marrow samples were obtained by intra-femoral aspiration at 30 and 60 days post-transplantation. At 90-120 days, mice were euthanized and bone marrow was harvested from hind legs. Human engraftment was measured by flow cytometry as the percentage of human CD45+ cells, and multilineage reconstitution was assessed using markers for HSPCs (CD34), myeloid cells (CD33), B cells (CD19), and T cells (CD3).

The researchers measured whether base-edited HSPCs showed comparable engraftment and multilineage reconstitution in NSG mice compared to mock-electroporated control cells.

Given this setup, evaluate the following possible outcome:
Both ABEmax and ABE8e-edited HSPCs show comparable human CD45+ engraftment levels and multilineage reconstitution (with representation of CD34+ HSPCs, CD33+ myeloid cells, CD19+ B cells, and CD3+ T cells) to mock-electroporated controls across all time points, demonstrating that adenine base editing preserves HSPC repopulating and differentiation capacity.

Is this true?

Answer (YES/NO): YES